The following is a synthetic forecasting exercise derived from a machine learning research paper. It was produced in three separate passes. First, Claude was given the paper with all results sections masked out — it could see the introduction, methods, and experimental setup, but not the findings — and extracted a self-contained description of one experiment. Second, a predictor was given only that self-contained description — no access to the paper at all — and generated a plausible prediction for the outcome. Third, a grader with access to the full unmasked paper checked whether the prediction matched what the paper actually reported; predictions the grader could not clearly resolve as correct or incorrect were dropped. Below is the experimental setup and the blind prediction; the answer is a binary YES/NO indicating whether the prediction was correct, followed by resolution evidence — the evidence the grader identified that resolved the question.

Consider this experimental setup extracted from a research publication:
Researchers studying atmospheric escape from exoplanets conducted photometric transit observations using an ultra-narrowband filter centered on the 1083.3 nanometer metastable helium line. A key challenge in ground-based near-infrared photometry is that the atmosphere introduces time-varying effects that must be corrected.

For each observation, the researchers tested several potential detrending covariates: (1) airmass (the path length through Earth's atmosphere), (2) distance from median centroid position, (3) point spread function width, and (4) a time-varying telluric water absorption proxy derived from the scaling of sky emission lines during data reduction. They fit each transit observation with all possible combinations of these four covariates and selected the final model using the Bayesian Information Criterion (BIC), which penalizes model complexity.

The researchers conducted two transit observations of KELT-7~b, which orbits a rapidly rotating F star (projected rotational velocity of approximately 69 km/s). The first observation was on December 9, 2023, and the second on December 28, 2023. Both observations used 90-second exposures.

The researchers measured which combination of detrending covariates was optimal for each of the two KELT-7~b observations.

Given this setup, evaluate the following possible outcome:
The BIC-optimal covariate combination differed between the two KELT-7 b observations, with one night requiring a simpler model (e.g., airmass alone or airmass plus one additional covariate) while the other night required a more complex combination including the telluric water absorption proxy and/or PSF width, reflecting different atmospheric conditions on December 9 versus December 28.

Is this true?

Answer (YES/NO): YES